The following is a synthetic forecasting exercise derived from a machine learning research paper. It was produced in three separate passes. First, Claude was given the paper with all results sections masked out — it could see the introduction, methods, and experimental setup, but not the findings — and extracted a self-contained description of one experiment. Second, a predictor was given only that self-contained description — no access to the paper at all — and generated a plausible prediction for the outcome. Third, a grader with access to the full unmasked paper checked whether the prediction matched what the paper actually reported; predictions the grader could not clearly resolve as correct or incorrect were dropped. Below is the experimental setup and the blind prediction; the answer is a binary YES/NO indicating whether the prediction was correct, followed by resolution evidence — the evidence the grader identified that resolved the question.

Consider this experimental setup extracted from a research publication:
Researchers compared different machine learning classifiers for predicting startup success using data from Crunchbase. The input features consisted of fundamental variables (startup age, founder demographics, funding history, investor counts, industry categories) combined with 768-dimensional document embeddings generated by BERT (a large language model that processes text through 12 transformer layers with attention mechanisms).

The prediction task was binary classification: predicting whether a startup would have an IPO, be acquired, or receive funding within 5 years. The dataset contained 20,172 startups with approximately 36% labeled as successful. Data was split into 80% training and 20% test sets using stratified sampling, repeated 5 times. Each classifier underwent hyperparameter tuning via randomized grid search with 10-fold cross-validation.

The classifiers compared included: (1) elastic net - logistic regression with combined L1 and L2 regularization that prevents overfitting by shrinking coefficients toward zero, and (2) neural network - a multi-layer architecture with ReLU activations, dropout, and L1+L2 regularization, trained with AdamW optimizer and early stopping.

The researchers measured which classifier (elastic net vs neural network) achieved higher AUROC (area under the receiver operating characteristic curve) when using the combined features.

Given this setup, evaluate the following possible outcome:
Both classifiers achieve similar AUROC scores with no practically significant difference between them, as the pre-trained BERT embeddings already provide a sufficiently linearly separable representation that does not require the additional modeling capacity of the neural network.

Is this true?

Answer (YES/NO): NO